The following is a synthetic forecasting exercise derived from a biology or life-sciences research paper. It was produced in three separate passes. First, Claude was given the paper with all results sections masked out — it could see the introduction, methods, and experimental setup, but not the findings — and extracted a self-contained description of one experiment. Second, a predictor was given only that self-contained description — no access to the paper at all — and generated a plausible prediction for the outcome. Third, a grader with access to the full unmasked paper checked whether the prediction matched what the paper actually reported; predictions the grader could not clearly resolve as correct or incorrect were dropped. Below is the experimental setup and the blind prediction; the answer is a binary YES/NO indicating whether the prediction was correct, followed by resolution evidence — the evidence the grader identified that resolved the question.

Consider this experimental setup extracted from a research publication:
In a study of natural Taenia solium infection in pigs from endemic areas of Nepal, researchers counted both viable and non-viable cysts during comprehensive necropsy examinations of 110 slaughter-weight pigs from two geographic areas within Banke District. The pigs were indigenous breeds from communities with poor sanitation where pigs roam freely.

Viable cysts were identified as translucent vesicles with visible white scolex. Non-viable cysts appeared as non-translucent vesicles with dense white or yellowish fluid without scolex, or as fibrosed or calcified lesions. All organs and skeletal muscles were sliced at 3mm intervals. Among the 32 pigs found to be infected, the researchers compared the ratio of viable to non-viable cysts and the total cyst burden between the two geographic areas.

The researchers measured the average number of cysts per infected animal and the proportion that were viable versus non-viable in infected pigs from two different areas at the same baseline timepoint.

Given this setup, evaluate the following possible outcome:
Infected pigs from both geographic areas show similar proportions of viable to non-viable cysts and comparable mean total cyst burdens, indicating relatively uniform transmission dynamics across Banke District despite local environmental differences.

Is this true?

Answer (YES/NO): NO